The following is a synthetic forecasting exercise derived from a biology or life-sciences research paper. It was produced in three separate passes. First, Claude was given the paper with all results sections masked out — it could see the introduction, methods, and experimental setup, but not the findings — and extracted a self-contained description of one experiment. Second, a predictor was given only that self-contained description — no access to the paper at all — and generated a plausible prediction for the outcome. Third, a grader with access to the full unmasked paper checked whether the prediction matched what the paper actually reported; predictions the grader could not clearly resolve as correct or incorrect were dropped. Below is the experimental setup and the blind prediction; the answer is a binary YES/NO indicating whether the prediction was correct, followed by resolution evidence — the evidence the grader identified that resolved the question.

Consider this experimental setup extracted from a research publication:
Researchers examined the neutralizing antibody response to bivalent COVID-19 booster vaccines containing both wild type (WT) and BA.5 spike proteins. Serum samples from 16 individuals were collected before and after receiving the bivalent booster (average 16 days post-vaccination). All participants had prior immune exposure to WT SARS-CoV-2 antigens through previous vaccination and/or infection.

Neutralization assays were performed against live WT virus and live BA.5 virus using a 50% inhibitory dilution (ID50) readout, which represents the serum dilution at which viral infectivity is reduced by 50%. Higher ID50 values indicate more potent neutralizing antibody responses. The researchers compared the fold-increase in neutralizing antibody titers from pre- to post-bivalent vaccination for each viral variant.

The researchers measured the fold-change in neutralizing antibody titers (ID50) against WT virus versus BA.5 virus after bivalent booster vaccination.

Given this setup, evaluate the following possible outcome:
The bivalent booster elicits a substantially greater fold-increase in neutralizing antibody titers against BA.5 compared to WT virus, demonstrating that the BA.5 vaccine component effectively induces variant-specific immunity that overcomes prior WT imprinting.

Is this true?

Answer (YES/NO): NO